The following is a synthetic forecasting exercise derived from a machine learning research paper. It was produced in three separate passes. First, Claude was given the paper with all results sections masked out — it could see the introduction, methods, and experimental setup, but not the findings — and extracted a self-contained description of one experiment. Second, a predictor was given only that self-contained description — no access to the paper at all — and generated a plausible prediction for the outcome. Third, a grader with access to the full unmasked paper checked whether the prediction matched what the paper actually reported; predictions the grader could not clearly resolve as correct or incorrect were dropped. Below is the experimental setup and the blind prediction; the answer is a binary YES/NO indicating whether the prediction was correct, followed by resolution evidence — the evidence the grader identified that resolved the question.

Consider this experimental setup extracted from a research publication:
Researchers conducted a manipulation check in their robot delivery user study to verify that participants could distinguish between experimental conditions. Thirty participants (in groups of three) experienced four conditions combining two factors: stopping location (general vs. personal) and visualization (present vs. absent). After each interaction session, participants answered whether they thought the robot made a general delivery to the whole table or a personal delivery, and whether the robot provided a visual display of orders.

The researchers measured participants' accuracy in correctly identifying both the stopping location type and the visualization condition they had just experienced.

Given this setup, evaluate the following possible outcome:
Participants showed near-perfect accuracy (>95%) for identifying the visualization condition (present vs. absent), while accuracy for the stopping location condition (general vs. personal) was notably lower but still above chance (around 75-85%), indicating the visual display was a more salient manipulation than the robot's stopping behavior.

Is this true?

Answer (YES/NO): NO